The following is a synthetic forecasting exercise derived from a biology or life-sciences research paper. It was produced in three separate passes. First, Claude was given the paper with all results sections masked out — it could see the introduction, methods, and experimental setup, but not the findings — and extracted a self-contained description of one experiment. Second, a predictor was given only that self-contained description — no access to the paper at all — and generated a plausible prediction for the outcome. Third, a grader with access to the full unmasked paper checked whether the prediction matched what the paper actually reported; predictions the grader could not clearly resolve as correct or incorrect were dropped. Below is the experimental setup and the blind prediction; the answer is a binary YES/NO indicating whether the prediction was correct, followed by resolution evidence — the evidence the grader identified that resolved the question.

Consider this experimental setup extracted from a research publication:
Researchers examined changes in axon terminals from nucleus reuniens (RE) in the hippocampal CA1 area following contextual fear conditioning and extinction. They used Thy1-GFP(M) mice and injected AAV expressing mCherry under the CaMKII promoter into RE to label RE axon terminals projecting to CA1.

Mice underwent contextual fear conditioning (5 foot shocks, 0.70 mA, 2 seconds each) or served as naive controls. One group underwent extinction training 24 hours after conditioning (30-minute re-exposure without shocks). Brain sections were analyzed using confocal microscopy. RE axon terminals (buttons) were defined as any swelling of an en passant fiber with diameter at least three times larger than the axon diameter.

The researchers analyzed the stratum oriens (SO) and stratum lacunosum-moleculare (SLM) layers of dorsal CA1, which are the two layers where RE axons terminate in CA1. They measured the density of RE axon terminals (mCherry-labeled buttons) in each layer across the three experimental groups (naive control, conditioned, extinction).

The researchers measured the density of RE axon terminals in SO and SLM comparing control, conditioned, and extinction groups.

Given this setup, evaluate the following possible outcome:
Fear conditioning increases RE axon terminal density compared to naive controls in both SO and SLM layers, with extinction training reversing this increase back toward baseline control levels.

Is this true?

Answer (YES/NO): NO